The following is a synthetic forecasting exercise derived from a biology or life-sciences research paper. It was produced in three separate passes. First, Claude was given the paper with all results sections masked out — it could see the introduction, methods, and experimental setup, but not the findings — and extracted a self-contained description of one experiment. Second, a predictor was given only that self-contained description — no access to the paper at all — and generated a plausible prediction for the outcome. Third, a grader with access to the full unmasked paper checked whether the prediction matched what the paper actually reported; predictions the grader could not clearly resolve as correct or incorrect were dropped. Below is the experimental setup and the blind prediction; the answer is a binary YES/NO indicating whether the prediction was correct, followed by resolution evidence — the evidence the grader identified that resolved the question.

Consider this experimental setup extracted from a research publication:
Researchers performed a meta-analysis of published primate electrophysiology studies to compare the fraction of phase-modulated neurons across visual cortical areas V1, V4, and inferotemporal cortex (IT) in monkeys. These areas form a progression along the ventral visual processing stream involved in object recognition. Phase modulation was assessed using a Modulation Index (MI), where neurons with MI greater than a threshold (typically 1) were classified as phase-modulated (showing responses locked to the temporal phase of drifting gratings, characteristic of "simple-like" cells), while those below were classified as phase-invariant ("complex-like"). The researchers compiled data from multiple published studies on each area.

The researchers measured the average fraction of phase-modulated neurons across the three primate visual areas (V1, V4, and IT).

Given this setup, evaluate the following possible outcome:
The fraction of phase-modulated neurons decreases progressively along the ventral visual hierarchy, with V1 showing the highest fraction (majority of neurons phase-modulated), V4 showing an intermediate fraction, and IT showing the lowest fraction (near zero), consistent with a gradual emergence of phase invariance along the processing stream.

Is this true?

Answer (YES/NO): NO